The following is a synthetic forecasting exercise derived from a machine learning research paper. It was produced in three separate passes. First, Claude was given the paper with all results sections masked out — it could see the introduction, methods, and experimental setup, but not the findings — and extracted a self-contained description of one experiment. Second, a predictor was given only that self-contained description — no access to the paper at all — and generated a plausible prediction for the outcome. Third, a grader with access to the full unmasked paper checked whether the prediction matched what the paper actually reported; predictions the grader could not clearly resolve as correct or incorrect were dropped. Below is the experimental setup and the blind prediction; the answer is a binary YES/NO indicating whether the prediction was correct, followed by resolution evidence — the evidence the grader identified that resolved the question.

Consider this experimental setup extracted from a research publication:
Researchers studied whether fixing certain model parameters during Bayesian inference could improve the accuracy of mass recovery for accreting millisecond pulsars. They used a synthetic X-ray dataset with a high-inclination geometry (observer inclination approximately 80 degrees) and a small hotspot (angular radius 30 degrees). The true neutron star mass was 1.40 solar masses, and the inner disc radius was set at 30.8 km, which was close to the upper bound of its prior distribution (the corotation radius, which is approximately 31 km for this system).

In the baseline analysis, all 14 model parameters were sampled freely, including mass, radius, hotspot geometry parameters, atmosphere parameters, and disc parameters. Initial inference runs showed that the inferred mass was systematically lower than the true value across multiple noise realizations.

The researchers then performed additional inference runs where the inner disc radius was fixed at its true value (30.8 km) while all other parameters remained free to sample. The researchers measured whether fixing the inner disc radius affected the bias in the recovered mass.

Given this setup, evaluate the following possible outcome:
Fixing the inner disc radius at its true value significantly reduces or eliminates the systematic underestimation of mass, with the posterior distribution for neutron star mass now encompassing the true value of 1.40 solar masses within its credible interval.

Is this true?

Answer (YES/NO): YES